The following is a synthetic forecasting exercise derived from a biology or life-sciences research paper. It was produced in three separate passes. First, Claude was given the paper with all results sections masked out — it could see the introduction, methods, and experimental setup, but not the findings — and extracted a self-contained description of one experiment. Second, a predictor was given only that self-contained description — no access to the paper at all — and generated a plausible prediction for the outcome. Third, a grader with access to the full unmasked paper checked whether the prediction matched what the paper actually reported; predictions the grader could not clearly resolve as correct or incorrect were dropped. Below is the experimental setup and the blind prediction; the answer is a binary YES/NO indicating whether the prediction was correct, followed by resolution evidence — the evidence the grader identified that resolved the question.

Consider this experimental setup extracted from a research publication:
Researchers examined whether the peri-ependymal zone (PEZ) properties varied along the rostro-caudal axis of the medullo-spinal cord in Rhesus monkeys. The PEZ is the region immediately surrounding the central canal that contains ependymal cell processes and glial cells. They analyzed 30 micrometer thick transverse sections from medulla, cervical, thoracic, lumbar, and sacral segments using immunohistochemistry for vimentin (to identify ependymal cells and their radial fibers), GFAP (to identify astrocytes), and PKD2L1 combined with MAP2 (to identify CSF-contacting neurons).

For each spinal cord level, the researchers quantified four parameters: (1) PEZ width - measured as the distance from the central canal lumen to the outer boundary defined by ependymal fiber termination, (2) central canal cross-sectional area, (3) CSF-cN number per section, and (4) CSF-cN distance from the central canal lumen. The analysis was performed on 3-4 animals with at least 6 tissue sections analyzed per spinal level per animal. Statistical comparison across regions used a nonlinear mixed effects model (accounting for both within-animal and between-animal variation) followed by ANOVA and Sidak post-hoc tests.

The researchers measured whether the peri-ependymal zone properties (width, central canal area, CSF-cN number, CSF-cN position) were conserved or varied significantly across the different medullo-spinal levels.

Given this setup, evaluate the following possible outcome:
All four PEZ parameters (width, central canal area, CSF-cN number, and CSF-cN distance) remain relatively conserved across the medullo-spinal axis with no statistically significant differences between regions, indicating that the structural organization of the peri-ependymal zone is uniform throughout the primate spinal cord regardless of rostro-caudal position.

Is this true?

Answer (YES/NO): NO